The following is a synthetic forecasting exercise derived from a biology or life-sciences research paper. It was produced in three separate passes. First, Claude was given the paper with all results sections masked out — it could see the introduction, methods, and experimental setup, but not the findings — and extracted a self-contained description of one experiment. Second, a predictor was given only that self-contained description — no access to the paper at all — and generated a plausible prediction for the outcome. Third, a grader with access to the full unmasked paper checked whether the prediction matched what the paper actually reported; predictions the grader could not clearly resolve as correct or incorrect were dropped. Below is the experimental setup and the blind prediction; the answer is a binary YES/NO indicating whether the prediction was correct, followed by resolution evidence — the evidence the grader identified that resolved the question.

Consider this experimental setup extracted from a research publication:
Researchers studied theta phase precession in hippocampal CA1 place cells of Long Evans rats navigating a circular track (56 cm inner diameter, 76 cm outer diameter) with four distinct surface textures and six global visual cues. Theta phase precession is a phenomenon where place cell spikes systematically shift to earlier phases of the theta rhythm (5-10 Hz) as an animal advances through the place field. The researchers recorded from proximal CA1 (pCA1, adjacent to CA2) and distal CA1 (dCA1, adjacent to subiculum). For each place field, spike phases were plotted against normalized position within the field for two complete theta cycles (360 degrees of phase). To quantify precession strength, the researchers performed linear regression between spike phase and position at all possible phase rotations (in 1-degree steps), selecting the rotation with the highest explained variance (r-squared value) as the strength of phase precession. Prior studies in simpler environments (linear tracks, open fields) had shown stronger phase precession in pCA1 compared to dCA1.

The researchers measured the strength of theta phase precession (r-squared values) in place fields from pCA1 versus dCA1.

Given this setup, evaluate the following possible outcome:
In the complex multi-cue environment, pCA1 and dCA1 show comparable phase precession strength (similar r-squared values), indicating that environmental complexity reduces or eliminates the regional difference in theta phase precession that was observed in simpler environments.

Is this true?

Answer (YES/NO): YES